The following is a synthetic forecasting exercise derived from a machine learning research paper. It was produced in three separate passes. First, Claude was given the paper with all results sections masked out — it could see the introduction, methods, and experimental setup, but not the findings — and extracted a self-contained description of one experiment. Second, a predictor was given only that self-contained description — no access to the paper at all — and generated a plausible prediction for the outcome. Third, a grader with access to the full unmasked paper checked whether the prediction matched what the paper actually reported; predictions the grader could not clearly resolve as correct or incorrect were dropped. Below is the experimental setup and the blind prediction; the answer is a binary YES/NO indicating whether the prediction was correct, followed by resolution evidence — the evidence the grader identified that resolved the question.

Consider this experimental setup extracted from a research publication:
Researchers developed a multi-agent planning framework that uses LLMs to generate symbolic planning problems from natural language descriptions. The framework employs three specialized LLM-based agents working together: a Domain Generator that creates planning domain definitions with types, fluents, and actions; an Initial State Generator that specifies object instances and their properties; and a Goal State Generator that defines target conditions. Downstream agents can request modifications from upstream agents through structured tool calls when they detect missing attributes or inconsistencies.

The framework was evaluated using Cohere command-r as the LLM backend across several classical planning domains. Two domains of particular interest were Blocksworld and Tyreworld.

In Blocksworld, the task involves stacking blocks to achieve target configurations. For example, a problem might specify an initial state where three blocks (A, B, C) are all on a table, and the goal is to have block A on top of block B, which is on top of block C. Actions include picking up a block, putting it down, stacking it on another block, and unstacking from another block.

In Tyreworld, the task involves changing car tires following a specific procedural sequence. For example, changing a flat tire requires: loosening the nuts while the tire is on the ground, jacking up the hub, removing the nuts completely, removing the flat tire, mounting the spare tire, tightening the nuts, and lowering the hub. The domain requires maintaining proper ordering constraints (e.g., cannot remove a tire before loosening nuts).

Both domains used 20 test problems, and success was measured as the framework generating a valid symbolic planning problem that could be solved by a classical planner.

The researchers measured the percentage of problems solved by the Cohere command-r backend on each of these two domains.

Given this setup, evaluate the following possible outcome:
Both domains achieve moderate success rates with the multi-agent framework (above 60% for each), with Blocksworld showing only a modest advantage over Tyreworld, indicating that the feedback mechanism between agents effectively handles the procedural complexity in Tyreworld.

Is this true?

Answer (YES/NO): NO